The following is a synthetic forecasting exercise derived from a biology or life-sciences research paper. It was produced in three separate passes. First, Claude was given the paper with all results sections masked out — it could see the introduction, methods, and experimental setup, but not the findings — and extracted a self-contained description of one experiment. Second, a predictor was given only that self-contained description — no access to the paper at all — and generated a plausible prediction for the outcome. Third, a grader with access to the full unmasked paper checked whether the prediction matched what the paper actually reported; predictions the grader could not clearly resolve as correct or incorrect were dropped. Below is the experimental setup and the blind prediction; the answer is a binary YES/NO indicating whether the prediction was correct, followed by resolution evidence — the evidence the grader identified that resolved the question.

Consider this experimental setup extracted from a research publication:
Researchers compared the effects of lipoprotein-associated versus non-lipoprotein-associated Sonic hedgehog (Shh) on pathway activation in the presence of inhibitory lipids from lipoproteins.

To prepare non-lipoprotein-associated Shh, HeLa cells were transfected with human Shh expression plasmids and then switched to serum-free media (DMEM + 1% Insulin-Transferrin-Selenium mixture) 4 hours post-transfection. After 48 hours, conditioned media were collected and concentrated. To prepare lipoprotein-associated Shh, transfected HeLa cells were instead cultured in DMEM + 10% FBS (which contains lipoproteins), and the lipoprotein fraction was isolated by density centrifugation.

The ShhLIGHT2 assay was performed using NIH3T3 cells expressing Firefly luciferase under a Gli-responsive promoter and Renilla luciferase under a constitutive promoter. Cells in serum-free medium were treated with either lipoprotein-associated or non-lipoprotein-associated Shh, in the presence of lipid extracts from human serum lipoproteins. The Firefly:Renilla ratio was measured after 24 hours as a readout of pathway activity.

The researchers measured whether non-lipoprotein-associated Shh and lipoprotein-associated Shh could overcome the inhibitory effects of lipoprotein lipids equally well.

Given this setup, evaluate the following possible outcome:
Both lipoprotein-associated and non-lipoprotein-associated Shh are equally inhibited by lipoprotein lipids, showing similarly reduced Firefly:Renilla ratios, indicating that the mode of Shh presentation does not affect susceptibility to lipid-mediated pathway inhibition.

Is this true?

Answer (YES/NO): NO